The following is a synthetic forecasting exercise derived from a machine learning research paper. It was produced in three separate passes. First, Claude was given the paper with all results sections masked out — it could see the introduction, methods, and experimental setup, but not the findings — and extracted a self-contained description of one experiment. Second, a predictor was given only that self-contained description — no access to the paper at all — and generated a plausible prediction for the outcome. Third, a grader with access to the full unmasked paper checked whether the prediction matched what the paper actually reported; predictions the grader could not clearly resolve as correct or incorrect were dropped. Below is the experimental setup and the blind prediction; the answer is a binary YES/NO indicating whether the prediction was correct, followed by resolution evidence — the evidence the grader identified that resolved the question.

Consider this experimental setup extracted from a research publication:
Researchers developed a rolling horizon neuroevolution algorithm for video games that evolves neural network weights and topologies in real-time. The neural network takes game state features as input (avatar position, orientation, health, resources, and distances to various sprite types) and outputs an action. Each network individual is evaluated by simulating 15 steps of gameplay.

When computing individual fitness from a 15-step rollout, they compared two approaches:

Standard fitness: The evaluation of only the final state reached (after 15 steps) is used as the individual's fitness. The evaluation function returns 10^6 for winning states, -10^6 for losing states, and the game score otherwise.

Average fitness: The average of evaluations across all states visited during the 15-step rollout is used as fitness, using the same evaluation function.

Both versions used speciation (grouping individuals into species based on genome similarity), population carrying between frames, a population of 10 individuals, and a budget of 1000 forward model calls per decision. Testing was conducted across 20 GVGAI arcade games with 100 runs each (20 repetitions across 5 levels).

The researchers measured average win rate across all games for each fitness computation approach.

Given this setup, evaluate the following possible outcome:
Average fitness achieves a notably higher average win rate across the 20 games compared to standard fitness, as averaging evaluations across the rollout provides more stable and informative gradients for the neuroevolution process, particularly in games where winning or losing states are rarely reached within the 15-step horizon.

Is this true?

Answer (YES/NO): NO